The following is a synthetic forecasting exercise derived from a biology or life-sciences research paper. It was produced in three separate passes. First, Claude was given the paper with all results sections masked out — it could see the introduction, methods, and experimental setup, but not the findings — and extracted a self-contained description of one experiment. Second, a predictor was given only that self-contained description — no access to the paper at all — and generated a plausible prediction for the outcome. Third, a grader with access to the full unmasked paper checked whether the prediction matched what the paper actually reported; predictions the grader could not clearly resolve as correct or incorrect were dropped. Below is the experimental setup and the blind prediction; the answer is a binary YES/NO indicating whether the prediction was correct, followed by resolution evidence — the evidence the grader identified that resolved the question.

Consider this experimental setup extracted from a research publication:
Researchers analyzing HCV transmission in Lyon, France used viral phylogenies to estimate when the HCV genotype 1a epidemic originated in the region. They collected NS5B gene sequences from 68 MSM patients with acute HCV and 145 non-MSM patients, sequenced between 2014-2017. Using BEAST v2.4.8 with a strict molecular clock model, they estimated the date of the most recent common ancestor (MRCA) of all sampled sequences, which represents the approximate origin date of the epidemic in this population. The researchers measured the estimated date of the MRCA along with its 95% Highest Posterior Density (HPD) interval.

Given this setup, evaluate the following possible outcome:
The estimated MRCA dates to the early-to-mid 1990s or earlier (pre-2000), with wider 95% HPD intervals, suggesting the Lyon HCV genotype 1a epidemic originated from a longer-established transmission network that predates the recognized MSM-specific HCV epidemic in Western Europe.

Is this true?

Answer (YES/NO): YES